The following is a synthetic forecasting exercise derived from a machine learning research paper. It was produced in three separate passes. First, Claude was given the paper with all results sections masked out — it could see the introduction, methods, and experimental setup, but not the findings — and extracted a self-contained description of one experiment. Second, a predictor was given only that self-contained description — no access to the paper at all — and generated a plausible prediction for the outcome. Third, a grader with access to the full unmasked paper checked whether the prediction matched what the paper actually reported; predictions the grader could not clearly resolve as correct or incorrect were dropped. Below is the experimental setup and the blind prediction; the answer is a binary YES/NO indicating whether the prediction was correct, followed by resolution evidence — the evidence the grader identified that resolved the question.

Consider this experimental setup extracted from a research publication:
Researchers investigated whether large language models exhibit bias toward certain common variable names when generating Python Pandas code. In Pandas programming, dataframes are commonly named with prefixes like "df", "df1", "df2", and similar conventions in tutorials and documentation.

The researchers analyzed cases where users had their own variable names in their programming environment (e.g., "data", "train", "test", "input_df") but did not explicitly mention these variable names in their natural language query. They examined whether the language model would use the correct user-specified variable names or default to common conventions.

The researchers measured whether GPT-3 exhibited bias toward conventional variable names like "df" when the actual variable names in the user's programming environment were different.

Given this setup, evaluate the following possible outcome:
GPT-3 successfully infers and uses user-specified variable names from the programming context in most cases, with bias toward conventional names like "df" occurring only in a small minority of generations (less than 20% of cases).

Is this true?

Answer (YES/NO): YES